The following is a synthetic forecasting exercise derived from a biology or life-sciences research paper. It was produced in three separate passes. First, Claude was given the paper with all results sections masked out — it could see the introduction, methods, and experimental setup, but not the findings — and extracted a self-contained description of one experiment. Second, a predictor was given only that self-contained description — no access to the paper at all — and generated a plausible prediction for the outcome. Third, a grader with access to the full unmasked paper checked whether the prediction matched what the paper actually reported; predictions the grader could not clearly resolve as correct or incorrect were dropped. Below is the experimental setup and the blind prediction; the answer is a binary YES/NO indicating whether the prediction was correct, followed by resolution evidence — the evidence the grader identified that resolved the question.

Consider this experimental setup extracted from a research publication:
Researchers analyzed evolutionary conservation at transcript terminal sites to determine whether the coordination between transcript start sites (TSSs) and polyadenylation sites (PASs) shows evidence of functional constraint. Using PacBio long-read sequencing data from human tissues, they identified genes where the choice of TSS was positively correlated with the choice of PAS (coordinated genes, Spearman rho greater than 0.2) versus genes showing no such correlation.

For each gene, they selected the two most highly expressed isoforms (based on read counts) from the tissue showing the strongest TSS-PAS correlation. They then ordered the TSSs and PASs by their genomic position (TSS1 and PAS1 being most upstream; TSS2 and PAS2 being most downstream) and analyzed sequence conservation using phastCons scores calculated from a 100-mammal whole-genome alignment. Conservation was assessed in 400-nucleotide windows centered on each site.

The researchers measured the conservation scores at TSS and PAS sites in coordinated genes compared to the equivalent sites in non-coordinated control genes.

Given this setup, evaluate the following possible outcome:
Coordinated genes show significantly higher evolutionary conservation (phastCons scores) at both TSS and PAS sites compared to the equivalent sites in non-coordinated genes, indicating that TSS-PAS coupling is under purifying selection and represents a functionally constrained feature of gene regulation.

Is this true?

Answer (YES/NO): YES